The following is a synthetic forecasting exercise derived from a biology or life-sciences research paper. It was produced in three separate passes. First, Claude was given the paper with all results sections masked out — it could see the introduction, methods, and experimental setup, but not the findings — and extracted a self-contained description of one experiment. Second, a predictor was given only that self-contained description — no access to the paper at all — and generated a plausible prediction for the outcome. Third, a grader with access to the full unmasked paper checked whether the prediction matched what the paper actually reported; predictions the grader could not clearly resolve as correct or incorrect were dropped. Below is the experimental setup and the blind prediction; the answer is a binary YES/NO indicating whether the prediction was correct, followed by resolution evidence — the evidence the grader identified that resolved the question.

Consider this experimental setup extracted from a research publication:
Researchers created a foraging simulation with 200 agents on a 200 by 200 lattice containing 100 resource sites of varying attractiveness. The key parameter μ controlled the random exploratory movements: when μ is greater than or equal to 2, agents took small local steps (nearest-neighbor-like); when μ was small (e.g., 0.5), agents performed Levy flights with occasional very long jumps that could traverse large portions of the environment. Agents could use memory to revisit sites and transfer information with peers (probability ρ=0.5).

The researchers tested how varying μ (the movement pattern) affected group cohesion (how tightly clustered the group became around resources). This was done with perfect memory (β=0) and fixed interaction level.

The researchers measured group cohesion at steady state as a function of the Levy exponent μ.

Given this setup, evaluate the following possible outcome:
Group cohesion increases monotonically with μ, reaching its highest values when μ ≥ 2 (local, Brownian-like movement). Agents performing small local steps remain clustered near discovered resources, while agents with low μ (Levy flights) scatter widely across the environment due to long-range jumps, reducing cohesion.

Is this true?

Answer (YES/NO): YES